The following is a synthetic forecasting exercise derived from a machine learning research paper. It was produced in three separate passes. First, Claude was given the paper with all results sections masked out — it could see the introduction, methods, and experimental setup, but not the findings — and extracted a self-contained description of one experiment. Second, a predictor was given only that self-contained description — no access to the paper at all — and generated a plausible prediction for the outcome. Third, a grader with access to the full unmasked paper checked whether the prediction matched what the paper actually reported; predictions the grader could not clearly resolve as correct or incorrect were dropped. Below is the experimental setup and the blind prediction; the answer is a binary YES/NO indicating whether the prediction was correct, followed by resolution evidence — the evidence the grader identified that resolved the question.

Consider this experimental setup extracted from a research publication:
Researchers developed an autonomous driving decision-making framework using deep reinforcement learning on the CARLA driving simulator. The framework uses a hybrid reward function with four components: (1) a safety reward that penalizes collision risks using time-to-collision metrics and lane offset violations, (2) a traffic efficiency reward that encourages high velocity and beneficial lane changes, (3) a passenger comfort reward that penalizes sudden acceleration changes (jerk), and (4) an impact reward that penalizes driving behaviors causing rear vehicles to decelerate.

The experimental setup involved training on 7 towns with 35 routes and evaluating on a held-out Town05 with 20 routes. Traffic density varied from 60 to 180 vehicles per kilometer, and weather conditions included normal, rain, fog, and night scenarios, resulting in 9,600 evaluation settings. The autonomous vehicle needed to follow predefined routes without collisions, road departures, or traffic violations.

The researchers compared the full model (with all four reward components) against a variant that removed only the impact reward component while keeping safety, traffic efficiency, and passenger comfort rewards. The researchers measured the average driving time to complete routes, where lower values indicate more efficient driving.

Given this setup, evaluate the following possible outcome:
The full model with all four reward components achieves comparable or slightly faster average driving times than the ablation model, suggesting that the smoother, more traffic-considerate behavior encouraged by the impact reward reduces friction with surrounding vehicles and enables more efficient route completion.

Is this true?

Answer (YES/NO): NO